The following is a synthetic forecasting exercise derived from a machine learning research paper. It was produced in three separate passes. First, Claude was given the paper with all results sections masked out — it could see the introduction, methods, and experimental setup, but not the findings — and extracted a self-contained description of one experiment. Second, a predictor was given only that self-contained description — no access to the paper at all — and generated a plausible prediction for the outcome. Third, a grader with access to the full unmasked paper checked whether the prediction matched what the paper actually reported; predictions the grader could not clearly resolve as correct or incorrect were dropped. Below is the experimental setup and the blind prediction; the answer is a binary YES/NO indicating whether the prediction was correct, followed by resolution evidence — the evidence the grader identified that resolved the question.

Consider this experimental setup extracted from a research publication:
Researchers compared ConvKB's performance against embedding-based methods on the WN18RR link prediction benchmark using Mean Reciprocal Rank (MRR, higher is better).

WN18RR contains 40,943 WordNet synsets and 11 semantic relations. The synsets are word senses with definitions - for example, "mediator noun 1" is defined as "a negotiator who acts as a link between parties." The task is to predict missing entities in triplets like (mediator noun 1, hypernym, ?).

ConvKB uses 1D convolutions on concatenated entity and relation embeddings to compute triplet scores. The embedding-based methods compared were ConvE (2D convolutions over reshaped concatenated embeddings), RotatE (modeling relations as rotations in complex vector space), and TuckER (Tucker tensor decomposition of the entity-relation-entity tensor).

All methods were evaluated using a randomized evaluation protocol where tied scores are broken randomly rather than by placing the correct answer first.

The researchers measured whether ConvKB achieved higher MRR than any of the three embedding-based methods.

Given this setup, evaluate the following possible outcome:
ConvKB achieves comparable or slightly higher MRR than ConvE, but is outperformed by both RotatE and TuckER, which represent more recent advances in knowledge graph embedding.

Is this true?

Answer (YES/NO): NO